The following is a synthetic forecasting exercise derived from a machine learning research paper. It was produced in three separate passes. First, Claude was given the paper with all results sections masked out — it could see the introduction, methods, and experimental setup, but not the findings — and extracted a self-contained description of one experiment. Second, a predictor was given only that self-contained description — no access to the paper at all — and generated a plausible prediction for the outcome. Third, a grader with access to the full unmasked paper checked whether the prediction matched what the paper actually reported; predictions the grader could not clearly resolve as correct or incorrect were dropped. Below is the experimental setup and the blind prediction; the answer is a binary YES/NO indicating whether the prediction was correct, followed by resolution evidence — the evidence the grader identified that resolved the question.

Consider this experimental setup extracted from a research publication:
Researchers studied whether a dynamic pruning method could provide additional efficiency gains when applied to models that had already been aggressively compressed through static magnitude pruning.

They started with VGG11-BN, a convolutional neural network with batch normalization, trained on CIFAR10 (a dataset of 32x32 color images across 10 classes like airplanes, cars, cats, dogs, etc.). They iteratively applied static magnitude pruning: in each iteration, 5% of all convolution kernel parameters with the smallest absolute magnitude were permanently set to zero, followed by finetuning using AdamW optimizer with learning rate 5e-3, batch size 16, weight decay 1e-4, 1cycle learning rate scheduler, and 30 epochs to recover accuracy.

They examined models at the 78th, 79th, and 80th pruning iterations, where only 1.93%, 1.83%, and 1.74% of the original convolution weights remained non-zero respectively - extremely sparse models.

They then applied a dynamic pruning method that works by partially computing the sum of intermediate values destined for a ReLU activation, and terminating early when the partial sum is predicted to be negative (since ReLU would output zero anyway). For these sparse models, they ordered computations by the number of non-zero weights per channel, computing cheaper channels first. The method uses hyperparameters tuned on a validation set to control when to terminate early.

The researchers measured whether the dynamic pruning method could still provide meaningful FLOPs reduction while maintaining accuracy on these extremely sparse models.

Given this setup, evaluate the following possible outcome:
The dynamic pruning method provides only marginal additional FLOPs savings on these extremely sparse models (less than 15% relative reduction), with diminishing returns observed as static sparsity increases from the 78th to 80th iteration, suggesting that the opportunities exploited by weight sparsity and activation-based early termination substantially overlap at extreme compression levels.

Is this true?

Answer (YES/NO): NO